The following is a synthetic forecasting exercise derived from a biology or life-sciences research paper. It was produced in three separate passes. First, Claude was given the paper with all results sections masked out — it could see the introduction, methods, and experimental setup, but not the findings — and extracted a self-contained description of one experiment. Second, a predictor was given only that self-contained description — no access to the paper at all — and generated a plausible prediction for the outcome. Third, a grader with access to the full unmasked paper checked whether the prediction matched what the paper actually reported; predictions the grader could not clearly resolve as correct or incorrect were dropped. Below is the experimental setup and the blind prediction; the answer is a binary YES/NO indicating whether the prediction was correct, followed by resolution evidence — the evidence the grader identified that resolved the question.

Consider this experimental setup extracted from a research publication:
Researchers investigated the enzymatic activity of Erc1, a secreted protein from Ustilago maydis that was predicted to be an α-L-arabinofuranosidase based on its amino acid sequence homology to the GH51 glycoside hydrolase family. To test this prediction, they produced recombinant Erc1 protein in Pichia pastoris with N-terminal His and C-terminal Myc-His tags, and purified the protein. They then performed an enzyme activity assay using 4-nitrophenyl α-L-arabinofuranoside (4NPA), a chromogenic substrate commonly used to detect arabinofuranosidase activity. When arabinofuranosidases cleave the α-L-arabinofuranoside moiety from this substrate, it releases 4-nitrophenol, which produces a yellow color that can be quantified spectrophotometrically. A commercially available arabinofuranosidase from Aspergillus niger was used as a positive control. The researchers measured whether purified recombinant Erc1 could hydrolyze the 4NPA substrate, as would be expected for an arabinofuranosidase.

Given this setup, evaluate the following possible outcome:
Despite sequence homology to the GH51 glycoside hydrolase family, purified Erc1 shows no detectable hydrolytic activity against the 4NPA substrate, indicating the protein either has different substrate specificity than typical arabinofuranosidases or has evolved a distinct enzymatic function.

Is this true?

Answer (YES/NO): YES